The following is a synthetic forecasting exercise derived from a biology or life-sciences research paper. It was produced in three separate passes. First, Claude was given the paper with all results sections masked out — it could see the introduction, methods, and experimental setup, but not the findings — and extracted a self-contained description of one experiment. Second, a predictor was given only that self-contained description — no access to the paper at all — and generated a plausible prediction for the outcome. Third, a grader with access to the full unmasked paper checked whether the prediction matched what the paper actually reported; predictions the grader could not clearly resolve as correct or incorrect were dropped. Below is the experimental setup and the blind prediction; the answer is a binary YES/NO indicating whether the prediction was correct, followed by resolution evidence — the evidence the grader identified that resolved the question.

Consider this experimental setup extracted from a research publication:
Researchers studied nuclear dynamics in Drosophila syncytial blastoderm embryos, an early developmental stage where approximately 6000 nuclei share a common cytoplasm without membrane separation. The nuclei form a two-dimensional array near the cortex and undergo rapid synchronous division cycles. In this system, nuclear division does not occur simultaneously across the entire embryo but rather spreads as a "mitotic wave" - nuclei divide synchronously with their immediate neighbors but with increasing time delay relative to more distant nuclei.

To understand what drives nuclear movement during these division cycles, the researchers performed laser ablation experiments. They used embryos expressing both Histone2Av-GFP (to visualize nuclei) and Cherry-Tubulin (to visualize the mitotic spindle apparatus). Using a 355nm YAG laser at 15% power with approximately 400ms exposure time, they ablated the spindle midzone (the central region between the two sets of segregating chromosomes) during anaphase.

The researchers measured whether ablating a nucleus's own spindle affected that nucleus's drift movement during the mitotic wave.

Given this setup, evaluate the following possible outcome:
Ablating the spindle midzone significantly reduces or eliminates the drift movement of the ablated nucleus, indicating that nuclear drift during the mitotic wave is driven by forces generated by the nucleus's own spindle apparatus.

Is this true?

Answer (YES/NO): NO